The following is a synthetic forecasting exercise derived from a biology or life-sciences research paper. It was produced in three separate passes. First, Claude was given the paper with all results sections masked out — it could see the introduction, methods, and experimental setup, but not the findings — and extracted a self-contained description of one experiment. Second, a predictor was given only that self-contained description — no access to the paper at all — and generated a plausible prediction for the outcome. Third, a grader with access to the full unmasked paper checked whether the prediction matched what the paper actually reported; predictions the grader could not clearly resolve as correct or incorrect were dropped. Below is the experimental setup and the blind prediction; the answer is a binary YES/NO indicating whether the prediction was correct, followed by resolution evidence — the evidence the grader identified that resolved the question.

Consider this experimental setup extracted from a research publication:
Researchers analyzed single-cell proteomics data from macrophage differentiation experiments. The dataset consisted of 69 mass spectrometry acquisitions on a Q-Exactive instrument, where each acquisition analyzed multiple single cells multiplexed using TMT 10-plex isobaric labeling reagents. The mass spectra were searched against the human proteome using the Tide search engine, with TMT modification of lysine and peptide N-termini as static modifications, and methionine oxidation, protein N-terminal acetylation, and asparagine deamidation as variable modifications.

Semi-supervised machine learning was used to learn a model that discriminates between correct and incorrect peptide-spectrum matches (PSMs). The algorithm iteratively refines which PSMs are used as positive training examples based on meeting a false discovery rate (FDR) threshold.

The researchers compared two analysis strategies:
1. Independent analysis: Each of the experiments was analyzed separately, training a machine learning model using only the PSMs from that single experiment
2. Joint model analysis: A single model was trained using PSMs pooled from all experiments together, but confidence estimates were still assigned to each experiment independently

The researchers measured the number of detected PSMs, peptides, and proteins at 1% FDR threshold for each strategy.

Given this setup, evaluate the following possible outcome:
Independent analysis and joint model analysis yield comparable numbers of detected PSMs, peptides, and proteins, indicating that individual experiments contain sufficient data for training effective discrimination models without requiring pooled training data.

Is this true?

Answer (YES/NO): NO